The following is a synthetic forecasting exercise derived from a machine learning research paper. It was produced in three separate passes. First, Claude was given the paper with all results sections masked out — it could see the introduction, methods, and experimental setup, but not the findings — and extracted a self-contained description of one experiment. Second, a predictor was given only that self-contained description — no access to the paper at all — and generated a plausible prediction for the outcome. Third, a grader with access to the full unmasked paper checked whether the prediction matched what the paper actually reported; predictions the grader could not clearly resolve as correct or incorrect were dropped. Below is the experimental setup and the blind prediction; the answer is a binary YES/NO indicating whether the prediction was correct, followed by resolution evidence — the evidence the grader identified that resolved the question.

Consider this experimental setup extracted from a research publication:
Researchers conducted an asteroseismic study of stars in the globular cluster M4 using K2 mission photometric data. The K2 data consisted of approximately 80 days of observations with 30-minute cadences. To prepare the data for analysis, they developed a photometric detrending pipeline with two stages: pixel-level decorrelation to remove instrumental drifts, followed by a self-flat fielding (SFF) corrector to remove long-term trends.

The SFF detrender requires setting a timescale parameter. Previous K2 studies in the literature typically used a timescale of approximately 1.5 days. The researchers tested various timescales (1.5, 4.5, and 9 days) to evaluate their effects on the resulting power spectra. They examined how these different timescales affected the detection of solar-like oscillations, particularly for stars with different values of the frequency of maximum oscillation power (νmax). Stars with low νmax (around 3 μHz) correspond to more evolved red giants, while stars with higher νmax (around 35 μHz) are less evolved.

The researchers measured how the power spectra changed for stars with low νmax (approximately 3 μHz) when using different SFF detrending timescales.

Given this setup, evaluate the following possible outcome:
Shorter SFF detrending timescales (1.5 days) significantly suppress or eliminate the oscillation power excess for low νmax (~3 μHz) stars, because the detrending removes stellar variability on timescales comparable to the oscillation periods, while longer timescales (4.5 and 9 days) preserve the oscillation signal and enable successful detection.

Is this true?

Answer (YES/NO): YES